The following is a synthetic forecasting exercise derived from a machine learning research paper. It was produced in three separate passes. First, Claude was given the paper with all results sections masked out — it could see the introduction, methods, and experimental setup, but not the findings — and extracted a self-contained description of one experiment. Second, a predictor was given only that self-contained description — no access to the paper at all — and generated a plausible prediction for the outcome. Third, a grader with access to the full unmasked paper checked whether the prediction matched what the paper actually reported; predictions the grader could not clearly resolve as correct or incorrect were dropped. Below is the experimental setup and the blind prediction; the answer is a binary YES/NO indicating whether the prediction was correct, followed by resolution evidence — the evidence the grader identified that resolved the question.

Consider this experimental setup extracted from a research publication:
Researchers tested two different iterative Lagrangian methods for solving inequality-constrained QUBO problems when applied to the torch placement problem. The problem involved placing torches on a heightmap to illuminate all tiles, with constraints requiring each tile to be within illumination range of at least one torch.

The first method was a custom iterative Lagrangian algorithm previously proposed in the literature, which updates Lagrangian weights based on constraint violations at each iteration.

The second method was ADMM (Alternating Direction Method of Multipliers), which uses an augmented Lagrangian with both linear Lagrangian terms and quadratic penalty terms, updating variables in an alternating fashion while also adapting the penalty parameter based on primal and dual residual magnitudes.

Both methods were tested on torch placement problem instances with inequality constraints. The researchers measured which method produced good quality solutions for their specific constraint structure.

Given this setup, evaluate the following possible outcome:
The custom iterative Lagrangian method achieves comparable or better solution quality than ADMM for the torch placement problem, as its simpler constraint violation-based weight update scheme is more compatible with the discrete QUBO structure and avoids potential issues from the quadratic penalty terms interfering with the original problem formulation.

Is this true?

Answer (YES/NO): NO